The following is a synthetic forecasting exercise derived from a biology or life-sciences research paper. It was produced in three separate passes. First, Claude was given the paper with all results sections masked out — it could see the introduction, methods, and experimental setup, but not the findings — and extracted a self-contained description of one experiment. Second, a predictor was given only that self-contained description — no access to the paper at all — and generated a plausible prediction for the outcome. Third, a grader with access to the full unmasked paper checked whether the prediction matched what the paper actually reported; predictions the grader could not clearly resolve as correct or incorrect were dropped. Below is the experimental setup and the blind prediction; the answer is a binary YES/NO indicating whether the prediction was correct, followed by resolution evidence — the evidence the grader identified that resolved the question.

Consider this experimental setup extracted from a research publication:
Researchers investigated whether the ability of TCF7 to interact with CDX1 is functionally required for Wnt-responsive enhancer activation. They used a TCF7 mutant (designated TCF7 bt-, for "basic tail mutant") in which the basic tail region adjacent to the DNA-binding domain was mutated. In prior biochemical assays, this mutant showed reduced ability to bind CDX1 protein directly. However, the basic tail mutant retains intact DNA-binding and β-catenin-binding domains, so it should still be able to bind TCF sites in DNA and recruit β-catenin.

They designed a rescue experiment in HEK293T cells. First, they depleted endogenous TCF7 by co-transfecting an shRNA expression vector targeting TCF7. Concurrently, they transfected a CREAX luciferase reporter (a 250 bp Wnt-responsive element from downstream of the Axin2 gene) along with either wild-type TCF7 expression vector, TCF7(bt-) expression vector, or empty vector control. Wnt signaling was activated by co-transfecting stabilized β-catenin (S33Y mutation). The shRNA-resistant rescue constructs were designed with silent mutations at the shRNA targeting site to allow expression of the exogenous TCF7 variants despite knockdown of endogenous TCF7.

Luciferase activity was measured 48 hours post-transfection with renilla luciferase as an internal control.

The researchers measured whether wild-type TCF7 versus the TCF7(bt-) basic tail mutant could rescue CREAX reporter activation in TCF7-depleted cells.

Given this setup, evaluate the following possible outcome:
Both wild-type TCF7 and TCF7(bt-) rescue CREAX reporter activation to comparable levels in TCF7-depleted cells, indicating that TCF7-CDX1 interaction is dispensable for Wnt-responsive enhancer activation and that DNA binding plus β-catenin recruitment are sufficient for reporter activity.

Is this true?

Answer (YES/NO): NO